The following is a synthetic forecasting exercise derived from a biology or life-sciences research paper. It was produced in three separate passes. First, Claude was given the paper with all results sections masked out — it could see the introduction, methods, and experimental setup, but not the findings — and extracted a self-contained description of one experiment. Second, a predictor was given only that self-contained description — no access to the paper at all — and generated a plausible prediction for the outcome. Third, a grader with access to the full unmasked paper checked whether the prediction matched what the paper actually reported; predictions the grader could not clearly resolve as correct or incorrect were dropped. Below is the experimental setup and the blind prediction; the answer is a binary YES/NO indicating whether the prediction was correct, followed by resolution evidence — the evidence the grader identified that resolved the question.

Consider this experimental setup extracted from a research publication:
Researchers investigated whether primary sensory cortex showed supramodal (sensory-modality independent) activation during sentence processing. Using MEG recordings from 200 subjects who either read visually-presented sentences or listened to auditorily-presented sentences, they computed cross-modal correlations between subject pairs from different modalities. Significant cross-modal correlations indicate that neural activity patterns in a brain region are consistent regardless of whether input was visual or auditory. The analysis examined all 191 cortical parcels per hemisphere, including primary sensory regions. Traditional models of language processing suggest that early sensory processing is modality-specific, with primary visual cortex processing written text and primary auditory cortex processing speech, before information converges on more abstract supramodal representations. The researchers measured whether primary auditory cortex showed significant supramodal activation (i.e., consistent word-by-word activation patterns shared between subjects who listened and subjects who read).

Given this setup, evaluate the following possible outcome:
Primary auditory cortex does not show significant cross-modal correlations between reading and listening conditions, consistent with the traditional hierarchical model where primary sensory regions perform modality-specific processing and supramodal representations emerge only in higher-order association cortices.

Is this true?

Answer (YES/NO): NO